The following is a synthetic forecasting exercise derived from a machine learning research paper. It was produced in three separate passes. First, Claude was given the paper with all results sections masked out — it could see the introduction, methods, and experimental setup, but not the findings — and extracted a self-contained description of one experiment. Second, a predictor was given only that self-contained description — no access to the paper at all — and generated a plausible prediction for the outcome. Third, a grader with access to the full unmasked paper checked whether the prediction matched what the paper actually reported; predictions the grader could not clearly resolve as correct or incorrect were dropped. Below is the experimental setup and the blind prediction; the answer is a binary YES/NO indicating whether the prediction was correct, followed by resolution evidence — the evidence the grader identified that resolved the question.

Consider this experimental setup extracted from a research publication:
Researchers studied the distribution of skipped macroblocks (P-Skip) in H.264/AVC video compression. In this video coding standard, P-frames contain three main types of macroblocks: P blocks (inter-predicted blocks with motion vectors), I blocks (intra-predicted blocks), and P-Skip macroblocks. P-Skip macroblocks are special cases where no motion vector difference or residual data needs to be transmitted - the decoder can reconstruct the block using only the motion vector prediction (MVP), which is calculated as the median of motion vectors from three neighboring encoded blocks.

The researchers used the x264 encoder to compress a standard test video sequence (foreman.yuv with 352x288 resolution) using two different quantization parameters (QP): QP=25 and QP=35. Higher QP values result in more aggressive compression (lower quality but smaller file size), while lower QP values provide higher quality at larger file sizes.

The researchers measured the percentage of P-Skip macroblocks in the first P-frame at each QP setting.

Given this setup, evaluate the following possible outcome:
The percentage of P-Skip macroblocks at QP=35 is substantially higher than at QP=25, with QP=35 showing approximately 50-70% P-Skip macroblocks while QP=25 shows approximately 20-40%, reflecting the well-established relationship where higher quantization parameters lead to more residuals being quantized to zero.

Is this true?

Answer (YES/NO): YES